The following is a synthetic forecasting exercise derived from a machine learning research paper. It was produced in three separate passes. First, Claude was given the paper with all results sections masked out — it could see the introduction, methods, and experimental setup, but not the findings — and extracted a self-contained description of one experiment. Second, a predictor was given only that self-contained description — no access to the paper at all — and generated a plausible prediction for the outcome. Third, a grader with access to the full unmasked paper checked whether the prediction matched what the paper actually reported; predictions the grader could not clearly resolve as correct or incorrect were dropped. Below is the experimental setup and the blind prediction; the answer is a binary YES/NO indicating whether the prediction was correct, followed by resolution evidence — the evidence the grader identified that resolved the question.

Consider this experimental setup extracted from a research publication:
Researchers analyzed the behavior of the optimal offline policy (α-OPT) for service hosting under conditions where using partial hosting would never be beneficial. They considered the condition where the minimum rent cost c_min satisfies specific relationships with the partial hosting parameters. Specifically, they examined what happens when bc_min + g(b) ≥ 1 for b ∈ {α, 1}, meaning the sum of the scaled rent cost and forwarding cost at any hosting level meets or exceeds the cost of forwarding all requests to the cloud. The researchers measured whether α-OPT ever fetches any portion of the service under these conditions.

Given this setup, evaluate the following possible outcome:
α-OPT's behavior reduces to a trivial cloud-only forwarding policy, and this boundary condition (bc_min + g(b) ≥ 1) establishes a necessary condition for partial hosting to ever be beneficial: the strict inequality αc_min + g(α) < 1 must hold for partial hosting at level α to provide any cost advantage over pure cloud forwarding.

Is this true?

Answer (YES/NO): YES